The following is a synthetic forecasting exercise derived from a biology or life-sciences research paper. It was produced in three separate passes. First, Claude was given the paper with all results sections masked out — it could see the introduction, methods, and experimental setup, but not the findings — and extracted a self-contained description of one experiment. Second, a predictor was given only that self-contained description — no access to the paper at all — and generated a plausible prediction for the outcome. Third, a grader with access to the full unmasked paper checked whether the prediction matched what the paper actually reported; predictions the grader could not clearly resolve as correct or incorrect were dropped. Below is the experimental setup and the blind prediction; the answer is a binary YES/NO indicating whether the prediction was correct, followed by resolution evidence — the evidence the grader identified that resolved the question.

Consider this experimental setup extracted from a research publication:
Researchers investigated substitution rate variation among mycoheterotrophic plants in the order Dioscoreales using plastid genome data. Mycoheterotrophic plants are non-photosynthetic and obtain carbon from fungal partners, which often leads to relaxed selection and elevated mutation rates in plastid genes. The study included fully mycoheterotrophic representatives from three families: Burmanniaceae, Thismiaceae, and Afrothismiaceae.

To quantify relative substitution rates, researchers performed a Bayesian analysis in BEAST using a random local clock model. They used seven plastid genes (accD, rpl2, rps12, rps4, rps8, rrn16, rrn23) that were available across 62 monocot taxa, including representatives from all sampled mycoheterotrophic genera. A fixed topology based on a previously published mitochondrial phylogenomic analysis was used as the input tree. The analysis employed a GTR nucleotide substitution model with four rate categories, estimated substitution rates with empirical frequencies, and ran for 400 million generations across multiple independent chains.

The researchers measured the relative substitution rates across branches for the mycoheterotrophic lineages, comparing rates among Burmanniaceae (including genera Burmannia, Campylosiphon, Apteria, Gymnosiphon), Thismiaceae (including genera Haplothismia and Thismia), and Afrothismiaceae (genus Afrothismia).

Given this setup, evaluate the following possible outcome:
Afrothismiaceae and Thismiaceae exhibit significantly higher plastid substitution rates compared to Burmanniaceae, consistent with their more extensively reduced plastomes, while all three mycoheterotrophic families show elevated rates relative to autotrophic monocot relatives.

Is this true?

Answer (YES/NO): NO